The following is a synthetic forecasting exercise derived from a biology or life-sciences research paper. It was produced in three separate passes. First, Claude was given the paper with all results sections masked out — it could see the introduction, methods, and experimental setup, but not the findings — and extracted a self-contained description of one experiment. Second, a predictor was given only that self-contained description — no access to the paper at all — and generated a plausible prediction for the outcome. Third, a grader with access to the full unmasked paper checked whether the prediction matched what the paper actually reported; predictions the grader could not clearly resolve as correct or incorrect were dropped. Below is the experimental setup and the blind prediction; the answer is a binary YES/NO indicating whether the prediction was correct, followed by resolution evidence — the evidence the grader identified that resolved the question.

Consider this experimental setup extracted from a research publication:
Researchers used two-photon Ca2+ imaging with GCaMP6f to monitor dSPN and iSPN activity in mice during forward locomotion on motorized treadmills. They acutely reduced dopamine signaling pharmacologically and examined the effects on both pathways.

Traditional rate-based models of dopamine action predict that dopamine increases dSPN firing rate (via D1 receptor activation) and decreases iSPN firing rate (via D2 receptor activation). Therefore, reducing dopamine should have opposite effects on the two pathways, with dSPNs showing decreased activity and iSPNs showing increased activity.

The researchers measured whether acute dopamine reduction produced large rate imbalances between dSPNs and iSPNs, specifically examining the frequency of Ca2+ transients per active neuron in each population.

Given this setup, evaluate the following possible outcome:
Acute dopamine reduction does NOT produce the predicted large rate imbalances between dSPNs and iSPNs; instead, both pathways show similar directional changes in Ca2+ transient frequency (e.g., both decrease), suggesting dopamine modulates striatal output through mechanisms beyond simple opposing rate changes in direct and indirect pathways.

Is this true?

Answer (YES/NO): NO